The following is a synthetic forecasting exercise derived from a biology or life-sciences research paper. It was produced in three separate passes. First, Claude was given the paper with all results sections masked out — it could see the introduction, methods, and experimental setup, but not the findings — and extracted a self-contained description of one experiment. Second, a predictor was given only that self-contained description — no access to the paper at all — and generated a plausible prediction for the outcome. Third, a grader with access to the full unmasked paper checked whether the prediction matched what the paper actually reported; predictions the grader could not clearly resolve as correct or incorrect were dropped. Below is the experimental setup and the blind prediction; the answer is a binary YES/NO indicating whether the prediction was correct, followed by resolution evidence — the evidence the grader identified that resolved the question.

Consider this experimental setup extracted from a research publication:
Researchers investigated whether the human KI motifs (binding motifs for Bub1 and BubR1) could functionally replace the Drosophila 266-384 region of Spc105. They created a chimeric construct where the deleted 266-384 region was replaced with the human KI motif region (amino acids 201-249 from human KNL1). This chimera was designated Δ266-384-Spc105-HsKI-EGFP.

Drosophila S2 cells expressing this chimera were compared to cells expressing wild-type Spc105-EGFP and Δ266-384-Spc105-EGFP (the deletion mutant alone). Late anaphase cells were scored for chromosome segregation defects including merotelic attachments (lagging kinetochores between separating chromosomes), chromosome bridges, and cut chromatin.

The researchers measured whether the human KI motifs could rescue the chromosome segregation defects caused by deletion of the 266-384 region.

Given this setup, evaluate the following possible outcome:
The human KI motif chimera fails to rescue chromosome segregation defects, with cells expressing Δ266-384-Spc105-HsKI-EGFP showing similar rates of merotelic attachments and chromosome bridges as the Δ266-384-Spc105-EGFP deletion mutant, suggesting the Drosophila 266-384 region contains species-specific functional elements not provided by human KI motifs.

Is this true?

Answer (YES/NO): YES